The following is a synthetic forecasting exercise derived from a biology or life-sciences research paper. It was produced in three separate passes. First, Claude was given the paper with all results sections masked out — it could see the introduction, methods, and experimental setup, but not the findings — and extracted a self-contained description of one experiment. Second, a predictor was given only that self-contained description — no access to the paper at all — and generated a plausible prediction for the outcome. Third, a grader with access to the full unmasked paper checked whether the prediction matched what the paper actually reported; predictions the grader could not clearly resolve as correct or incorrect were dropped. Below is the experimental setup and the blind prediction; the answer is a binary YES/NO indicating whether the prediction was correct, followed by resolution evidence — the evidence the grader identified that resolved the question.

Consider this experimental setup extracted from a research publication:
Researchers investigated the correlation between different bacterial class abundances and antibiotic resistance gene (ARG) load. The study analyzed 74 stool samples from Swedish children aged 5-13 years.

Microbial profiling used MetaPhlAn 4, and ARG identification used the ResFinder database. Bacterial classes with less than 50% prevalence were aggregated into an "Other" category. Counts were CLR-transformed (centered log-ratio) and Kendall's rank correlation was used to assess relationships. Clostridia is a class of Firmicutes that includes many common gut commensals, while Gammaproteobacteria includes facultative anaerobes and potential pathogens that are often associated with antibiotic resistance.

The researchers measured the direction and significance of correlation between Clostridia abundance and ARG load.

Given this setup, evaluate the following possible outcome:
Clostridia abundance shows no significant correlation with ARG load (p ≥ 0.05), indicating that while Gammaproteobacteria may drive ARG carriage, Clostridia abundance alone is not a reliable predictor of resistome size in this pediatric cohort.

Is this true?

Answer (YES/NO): YES